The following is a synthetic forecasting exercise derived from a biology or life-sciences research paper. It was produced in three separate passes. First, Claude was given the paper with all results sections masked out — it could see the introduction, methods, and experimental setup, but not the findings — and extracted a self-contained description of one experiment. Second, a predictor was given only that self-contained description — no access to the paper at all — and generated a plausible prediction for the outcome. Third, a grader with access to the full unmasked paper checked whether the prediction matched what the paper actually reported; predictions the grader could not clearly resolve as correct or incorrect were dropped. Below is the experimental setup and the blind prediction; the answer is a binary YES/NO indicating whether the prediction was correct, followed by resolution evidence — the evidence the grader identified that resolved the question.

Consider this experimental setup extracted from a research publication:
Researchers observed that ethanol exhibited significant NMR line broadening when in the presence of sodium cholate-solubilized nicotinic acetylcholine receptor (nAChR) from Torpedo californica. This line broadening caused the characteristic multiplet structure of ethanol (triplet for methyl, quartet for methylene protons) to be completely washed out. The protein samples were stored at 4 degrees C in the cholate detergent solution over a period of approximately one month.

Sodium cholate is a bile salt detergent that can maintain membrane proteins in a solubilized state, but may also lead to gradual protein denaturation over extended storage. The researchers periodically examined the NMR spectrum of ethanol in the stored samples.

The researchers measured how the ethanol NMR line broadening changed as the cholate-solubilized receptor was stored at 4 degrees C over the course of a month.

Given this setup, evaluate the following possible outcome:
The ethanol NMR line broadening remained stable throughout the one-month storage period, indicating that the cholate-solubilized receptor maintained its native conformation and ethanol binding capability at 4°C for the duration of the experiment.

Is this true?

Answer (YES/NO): NO